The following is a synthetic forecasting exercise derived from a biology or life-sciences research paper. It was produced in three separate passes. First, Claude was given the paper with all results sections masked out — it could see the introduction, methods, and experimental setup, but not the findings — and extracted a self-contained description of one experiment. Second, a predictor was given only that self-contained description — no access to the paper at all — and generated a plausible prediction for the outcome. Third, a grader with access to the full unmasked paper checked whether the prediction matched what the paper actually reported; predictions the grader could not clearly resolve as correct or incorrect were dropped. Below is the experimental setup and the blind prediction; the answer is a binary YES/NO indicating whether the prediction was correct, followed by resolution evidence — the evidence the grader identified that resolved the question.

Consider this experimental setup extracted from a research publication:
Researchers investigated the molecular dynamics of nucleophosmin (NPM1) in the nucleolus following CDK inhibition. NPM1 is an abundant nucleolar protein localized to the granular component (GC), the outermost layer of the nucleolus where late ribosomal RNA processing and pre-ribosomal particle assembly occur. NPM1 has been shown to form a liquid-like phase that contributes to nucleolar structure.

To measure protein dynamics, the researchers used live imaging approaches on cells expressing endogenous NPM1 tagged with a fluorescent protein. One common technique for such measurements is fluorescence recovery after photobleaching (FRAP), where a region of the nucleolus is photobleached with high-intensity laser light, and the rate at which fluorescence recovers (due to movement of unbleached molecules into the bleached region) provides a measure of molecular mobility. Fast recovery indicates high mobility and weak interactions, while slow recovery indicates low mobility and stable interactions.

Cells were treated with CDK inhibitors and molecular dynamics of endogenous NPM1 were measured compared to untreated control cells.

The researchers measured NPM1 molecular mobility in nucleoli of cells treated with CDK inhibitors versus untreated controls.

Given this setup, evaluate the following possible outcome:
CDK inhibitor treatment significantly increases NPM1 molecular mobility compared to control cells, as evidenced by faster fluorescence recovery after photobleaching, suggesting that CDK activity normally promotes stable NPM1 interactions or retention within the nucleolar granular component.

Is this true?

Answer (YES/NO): YES